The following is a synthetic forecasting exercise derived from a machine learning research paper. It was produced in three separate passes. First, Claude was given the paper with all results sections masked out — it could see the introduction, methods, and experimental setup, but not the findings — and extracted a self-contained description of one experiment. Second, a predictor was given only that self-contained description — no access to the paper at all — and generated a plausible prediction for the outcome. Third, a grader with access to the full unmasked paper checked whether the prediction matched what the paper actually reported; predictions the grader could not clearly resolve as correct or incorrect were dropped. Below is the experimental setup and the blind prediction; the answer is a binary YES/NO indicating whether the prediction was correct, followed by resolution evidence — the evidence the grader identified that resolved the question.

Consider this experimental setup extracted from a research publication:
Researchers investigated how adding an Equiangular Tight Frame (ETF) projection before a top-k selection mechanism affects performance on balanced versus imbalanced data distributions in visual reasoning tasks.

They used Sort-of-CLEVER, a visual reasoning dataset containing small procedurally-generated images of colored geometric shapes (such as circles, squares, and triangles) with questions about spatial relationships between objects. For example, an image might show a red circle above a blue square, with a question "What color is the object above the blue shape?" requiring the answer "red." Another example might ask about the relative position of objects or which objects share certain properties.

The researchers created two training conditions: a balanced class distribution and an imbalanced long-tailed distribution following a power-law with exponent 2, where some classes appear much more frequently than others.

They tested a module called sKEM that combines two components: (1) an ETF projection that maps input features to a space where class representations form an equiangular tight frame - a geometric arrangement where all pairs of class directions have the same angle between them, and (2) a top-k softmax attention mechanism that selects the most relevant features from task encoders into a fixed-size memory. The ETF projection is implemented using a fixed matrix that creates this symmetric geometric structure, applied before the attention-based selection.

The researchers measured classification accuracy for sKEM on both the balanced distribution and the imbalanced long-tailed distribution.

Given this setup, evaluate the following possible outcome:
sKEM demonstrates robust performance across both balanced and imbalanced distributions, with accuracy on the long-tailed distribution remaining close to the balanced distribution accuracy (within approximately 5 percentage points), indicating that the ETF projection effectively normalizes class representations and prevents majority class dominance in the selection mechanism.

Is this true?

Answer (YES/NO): YES